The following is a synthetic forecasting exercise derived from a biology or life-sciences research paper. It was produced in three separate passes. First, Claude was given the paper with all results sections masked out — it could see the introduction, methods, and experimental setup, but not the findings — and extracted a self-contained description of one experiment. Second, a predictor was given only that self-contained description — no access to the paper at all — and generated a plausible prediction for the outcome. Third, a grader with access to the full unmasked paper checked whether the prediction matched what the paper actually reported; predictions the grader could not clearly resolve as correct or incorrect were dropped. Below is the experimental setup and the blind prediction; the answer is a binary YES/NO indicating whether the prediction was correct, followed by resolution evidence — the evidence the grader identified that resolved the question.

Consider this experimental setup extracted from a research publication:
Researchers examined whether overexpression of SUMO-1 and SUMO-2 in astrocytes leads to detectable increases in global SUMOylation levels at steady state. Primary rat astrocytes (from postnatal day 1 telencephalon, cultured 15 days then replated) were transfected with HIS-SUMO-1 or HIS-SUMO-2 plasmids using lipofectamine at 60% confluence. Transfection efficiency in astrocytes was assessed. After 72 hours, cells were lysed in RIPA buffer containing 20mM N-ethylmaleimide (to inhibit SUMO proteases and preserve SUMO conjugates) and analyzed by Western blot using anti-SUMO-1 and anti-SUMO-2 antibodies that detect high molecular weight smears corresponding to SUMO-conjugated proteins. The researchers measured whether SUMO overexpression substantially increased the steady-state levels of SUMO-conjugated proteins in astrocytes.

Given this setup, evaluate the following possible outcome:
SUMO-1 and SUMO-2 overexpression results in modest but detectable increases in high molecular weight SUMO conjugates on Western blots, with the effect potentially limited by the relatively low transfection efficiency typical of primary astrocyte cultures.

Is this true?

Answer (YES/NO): YES